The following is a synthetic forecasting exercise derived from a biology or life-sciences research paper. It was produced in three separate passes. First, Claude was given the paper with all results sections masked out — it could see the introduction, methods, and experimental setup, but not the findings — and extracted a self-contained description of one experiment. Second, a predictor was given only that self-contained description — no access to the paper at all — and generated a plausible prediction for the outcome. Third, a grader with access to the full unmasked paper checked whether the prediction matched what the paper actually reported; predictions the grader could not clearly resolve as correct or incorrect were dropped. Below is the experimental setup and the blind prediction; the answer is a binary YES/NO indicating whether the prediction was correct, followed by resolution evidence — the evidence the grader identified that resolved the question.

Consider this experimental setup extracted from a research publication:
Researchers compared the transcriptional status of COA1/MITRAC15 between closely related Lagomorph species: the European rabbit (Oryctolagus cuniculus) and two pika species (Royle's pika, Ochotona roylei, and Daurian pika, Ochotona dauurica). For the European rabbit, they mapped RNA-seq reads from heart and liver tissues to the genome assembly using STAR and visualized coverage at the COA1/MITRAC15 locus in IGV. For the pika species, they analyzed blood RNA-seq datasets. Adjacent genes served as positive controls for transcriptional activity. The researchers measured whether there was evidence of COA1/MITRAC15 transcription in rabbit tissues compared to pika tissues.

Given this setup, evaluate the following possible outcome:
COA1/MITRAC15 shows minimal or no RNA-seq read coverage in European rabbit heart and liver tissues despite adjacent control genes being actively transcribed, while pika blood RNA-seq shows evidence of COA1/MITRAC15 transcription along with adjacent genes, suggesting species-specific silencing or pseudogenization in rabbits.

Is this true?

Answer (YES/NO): YES